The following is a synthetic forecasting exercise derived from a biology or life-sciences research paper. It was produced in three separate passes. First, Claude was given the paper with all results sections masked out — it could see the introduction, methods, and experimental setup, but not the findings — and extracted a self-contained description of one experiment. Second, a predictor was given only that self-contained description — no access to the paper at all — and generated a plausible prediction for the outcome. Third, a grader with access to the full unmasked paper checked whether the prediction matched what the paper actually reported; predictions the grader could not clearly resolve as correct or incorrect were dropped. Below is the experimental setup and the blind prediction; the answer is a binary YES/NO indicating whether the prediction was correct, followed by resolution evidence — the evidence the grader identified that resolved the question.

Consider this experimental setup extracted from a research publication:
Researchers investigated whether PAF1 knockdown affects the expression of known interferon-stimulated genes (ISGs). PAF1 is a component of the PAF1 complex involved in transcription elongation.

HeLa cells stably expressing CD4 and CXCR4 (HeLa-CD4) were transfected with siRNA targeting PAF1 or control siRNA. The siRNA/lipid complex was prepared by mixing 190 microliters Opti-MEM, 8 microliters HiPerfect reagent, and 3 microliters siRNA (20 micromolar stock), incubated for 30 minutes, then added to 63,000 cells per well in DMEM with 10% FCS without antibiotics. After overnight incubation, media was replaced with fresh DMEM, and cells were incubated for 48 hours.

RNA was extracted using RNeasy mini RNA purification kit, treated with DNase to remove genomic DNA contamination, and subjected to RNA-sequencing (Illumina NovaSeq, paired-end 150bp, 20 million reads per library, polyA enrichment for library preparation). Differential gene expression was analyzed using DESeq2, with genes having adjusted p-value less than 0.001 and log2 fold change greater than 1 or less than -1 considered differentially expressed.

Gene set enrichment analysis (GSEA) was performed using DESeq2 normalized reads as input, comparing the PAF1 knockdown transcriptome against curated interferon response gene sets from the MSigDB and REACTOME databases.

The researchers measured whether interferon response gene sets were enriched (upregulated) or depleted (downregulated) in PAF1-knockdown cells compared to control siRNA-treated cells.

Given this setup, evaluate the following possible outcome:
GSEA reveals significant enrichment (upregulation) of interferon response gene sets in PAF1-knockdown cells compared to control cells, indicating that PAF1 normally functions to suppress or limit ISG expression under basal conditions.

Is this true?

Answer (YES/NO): NO